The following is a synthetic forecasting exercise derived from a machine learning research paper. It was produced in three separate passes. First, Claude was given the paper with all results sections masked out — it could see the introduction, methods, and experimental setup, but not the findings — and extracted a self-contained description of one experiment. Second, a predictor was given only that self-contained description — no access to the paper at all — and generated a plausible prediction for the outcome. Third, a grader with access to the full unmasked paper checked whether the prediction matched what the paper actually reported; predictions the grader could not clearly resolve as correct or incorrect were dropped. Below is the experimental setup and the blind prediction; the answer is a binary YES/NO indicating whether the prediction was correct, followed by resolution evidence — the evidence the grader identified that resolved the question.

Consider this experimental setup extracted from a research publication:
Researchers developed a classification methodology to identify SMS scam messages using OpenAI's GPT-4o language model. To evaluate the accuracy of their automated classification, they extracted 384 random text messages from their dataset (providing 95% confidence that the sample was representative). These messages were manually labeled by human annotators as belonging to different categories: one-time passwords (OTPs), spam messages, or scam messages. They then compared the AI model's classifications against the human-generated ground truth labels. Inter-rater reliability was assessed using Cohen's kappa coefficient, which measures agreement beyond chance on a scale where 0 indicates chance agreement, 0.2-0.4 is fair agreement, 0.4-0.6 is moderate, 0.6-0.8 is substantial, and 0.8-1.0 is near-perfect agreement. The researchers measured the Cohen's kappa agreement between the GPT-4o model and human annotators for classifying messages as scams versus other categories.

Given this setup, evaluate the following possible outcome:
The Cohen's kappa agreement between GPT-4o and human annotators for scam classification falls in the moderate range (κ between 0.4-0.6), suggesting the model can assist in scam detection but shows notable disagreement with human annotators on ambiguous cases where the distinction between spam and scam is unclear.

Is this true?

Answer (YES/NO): NO